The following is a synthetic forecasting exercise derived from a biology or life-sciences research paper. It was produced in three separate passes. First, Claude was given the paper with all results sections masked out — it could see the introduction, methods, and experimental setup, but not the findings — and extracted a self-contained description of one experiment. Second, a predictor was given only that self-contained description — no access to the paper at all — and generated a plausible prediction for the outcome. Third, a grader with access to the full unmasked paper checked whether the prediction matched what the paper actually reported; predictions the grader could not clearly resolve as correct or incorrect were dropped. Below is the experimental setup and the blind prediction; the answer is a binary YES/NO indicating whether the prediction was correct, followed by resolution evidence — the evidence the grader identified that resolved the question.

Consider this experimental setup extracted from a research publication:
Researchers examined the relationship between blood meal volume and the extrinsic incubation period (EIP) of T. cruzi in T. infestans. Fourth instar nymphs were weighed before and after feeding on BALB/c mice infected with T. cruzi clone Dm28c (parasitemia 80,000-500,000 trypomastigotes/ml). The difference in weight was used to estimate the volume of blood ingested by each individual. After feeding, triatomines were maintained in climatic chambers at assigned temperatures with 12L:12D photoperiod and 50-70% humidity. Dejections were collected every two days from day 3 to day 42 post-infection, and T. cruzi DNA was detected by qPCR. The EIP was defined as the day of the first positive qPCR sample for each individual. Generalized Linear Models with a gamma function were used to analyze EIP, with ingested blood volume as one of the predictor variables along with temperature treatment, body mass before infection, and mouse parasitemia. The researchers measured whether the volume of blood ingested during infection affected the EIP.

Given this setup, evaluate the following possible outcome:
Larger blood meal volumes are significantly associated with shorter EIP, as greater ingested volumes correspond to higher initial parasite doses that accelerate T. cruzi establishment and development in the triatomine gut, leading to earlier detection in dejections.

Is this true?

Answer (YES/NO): YES